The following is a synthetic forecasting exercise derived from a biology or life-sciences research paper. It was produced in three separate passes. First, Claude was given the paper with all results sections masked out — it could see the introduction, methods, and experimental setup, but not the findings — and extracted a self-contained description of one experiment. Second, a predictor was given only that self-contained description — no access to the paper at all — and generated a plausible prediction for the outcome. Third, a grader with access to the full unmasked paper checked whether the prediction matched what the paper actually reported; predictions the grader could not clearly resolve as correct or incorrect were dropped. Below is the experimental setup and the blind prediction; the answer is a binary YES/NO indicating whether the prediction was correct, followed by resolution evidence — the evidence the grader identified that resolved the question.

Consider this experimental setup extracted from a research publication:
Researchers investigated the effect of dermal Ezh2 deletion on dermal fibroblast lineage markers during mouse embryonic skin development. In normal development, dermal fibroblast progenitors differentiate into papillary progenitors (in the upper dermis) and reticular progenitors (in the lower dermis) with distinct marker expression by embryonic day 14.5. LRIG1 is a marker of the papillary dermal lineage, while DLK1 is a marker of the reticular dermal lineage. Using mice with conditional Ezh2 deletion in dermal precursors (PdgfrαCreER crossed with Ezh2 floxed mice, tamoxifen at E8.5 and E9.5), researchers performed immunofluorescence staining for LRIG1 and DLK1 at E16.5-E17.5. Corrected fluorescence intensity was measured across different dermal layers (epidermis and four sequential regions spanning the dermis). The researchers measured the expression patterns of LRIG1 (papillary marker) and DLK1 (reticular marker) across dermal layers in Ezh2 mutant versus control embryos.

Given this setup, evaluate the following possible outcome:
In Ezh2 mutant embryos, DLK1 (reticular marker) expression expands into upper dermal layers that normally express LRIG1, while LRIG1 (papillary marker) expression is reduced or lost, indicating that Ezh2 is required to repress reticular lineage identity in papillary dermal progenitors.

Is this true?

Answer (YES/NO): NO